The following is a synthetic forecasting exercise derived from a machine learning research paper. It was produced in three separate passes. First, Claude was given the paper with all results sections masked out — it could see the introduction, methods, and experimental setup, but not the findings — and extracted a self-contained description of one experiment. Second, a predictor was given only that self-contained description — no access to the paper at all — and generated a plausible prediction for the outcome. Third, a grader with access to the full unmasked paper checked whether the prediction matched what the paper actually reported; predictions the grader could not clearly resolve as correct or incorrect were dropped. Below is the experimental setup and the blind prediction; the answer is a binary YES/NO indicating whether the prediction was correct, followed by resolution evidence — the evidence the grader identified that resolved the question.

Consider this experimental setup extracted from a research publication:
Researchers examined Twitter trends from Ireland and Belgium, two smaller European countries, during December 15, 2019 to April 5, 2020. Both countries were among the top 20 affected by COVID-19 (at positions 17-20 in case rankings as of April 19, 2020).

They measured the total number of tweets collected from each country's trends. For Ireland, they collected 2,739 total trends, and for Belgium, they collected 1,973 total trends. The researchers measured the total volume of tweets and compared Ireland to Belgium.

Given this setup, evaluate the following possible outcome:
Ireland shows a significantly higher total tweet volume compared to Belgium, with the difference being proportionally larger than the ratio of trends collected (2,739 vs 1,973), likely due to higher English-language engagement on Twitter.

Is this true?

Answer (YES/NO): NO